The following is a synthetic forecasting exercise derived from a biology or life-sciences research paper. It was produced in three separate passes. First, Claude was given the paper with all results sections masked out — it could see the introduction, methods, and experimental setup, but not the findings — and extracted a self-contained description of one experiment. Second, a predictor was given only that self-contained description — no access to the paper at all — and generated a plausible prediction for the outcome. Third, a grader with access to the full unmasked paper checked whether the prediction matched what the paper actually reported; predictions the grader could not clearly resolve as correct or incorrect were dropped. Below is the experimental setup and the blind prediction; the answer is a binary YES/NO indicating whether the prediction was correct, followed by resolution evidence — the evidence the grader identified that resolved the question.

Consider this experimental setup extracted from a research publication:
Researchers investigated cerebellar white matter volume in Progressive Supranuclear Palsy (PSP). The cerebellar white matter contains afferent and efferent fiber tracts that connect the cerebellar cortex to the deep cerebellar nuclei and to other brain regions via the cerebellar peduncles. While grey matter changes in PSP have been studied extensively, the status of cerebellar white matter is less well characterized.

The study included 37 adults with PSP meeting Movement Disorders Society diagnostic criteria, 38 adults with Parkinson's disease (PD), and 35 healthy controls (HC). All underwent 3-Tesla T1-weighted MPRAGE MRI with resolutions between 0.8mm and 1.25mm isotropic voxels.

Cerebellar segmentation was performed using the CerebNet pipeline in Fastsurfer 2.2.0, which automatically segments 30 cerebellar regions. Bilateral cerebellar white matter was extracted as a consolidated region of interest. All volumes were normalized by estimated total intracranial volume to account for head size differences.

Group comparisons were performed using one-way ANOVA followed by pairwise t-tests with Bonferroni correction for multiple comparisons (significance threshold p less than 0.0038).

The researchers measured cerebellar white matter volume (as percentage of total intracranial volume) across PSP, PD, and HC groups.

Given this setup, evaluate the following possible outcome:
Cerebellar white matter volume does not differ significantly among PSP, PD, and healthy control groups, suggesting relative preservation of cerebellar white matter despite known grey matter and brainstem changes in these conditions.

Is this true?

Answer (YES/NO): NO